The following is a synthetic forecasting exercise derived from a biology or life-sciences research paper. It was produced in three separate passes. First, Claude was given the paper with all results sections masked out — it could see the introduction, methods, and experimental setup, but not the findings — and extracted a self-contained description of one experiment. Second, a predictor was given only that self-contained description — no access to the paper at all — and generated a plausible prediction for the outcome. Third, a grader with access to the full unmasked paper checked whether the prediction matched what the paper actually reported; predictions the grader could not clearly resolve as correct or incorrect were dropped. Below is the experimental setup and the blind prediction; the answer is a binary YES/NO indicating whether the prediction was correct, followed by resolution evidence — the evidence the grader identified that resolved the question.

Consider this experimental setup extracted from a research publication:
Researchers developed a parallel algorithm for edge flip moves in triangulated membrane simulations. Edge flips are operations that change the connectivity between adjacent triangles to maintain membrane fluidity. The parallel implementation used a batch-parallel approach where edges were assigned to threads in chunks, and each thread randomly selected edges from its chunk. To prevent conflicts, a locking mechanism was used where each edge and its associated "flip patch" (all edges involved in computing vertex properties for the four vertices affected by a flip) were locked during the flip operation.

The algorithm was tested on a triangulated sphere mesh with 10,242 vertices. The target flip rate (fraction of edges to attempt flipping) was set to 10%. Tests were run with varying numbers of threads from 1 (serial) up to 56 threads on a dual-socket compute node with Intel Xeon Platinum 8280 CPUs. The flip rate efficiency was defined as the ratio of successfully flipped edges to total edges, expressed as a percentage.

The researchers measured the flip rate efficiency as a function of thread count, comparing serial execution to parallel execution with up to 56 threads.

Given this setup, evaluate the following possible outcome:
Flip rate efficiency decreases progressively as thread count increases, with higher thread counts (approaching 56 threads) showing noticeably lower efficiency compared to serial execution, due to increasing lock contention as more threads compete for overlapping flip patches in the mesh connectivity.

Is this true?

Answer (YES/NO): NO